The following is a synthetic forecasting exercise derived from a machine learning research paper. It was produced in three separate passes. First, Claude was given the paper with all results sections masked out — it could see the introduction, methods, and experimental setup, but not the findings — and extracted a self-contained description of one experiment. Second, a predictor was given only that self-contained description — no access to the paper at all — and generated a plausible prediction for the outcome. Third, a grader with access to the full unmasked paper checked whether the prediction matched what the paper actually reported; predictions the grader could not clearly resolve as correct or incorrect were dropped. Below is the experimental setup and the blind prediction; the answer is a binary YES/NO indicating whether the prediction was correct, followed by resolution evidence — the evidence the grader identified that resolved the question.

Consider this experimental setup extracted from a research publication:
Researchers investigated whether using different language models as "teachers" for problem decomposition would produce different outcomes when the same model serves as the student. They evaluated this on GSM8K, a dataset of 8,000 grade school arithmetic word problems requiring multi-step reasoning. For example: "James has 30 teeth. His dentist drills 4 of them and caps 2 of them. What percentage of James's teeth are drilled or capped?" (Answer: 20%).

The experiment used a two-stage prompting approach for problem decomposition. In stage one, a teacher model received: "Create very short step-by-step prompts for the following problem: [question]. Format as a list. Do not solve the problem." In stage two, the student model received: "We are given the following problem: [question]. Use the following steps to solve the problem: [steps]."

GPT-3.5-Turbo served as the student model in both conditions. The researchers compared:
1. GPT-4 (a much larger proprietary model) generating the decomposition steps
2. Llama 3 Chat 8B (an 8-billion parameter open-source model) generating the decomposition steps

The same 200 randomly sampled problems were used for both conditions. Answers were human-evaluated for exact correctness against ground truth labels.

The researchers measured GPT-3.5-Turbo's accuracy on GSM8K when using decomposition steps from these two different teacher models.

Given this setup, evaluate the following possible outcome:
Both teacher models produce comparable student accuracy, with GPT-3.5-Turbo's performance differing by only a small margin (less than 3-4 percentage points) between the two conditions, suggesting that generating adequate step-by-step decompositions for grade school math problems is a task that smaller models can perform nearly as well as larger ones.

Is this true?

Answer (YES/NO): NO